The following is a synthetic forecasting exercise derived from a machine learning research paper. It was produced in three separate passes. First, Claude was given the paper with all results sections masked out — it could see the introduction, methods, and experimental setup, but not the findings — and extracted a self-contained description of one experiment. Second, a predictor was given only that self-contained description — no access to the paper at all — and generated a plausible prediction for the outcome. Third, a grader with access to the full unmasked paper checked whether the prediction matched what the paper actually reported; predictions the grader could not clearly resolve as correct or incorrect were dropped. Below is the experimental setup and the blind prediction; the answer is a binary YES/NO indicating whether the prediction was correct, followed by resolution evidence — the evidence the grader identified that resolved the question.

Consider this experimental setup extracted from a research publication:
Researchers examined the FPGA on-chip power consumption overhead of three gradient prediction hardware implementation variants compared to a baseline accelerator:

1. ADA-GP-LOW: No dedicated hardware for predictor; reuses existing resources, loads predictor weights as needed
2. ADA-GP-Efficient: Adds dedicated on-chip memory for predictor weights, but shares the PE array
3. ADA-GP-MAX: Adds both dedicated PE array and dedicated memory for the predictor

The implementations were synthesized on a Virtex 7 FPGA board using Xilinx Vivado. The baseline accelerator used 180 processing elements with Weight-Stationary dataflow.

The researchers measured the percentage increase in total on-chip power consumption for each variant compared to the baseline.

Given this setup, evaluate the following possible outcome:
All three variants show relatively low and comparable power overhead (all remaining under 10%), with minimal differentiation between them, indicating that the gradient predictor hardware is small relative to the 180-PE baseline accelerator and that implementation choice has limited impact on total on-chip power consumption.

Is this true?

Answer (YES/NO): NO